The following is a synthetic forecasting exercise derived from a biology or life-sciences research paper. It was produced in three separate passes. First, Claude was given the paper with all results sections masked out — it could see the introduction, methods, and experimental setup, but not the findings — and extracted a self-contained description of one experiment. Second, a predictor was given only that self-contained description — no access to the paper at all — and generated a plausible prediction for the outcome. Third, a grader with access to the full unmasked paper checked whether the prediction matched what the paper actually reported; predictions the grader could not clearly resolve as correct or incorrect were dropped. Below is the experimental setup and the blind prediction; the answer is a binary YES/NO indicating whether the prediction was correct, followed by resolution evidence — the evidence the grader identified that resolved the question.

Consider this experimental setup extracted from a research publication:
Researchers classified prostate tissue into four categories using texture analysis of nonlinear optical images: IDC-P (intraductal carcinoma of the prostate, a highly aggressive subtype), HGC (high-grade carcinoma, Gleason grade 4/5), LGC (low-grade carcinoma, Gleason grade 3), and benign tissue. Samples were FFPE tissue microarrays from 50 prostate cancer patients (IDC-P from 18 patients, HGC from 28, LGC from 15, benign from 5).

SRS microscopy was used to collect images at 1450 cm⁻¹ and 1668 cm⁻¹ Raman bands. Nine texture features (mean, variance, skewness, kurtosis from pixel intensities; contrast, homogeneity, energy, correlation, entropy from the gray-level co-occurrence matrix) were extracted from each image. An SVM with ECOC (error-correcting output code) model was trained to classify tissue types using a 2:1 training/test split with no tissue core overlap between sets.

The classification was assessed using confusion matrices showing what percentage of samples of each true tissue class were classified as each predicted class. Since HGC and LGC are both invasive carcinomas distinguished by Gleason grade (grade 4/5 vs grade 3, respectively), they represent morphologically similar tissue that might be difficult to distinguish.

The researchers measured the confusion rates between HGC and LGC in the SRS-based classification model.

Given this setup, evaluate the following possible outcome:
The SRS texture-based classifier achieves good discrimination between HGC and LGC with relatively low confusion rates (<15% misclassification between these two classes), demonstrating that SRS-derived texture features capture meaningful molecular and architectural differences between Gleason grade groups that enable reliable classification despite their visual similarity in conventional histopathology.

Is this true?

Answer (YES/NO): NO